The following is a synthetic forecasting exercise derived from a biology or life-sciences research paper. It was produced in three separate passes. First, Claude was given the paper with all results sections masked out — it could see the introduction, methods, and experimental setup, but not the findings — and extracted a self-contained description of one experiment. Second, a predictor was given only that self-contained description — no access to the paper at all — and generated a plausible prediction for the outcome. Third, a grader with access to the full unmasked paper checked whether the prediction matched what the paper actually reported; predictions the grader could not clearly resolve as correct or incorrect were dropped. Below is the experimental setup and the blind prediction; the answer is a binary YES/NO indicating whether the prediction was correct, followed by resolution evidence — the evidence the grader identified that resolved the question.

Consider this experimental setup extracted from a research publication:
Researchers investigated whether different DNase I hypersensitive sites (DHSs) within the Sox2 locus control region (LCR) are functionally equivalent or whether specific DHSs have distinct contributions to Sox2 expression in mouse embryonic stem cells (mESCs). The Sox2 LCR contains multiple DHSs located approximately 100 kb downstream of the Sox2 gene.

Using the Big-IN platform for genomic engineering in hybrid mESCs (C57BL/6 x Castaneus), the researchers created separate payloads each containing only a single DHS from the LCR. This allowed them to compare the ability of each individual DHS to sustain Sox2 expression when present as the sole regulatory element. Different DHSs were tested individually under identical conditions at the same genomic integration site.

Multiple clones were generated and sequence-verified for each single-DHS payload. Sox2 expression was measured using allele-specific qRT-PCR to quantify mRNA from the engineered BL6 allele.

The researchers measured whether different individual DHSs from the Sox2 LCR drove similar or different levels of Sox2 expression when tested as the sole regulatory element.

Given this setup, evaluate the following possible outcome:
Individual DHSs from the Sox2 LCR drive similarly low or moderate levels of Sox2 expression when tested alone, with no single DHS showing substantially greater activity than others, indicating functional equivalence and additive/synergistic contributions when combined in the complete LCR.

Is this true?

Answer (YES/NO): NO